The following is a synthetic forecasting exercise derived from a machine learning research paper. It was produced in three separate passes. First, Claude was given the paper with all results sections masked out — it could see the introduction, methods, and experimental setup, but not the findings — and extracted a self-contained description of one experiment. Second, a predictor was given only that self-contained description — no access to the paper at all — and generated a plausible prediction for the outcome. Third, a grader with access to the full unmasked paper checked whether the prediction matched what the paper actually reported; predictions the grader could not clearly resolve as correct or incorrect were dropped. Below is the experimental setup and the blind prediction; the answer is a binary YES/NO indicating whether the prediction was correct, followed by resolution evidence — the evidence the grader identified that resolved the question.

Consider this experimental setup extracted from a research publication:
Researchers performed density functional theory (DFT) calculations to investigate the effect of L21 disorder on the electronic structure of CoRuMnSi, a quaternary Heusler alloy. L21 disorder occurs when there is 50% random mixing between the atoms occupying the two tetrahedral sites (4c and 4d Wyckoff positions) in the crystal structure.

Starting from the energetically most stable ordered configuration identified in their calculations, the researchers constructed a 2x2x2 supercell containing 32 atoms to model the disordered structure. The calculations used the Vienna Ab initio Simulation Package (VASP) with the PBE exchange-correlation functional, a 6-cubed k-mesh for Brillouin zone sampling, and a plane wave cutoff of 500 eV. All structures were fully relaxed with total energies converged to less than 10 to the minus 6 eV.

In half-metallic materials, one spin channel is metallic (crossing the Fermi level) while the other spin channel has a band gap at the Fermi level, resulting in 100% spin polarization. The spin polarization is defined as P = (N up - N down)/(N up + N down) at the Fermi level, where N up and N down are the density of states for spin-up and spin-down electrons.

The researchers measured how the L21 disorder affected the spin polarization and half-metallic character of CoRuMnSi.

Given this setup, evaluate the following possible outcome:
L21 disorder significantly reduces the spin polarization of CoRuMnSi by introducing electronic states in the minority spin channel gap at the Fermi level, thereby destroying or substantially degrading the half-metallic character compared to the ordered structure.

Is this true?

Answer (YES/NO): NO